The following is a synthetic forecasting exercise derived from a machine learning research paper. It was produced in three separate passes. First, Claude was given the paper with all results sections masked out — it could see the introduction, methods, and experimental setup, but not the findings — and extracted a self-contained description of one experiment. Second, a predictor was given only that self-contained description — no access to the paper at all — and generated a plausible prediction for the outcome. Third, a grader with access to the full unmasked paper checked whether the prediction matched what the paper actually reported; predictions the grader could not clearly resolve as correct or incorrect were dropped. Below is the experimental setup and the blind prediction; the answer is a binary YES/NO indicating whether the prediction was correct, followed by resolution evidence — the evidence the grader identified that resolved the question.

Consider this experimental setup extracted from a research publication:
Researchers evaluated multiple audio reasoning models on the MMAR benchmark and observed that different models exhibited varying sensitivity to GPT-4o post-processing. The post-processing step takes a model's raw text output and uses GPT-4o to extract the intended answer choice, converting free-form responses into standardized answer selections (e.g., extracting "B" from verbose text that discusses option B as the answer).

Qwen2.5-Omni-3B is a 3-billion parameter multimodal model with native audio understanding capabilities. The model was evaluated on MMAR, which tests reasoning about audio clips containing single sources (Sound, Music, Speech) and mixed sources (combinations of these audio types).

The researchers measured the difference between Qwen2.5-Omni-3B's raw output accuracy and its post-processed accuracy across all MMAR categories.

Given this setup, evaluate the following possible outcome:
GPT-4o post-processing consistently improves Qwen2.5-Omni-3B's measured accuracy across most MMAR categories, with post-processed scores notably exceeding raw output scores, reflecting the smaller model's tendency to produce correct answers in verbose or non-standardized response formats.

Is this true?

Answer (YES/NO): NO